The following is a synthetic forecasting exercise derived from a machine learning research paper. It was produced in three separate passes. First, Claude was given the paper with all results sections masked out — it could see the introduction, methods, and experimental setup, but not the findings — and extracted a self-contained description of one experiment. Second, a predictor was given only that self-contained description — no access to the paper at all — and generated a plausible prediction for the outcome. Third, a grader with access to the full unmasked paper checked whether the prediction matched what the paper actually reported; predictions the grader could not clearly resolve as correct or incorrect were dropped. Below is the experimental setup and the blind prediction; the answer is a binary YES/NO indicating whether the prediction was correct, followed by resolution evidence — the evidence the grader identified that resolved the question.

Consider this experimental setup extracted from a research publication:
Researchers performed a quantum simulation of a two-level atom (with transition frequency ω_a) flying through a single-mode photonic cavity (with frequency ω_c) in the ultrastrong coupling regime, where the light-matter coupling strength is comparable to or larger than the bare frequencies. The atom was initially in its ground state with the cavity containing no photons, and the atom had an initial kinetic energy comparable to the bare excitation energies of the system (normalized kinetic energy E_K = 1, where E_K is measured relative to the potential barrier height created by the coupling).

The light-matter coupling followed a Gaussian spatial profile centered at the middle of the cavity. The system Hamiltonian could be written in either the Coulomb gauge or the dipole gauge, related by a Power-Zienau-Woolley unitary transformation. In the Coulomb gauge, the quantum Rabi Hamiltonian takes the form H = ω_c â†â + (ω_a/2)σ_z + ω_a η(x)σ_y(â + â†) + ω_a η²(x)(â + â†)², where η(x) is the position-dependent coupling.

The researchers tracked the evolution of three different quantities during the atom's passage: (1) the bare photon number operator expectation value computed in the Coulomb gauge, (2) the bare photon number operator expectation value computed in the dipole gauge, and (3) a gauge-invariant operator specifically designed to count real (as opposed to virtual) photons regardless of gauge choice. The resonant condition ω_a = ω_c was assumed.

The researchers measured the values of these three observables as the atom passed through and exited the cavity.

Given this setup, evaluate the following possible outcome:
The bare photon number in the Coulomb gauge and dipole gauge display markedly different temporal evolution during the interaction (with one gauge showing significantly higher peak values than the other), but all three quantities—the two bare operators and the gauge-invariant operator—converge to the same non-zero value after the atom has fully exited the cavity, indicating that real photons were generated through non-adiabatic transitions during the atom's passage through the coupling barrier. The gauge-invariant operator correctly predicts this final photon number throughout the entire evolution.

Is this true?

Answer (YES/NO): NO